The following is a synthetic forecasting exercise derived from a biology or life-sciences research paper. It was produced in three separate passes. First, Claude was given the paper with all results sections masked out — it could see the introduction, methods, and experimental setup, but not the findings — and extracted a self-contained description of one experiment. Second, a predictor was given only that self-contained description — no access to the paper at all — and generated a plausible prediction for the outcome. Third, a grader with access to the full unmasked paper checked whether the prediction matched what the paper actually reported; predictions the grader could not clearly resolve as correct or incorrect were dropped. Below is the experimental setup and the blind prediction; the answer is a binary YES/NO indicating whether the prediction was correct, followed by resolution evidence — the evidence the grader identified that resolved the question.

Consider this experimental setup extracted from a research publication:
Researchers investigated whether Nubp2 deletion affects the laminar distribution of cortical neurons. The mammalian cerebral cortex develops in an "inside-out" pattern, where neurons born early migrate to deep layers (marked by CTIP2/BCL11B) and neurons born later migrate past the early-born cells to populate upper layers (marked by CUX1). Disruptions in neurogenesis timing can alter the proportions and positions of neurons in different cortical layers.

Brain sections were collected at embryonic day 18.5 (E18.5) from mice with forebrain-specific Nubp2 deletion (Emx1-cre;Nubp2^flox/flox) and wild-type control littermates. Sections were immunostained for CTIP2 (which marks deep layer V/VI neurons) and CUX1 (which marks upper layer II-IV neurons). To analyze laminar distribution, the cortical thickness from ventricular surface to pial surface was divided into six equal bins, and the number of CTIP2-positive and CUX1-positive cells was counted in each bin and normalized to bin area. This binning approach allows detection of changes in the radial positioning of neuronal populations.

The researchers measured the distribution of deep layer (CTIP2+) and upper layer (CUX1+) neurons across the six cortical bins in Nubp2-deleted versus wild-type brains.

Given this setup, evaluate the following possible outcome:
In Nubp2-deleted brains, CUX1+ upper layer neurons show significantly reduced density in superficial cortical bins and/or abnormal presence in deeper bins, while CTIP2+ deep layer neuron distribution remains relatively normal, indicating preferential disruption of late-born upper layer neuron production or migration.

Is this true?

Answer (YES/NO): NO